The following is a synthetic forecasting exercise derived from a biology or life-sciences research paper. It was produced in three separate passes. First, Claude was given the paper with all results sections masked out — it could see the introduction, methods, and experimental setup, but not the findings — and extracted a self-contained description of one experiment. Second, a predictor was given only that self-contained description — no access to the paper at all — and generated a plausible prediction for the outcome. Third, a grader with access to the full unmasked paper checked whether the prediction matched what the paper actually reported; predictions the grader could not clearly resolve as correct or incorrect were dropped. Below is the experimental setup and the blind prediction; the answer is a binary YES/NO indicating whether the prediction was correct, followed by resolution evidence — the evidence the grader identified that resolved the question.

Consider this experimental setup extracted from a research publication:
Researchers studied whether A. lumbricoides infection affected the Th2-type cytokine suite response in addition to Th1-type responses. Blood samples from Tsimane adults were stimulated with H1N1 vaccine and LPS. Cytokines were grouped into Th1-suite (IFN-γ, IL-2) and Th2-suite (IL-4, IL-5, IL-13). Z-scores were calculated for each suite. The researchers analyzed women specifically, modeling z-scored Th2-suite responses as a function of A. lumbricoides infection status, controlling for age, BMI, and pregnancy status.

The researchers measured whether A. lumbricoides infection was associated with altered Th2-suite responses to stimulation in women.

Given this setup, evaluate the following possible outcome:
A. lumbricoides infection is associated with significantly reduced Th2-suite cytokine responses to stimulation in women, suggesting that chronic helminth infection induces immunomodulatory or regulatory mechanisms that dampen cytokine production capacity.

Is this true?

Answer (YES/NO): NO